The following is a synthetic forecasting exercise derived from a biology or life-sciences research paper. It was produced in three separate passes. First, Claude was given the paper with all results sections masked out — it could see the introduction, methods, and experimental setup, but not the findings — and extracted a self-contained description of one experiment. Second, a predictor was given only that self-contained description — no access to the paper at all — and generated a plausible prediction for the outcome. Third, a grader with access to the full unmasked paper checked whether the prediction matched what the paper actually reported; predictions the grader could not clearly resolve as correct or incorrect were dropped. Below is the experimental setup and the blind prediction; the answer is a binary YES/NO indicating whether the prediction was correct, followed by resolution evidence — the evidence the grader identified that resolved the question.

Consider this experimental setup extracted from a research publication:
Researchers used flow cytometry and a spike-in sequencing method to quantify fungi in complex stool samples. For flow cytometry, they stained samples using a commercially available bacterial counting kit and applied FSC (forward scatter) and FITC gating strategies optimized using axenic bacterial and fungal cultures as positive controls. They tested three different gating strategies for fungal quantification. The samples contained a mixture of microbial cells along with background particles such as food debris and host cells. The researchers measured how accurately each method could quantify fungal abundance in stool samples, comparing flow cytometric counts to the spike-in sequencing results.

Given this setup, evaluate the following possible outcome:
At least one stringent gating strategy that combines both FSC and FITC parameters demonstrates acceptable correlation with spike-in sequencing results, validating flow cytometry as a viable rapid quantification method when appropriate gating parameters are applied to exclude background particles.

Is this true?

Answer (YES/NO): NO